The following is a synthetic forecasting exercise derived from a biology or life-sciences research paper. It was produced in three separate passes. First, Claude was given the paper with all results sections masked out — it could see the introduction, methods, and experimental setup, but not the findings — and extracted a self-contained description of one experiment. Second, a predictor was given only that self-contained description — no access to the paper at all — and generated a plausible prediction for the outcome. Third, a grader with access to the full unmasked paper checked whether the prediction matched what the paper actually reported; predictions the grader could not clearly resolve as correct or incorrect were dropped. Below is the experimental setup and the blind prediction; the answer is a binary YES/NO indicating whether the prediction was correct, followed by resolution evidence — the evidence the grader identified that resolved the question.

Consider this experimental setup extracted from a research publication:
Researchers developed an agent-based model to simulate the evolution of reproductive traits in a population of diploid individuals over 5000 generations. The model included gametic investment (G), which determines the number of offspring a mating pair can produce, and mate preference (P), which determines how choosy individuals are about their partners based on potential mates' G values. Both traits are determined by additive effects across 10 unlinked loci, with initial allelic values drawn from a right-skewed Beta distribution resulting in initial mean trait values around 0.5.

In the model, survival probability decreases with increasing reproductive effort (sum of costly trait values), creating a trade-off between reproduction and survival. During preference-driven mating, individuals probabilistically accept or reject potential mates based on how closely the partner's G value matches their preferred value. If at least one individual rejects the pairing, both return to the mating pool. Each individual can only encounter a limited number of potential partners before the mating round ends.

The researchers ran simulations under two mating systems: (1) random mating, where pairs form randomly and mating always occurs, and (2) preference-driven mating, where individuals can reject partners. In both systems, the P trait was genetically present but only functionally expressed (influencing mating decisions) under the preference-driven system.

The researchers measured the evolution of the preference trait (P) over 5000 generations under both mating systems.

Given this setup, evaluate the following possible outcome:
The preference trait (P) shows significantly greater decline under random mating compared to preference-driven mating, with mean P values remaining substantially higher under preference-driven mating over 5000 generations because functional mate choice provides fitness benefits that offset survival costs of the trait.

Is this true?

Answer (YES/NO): NO